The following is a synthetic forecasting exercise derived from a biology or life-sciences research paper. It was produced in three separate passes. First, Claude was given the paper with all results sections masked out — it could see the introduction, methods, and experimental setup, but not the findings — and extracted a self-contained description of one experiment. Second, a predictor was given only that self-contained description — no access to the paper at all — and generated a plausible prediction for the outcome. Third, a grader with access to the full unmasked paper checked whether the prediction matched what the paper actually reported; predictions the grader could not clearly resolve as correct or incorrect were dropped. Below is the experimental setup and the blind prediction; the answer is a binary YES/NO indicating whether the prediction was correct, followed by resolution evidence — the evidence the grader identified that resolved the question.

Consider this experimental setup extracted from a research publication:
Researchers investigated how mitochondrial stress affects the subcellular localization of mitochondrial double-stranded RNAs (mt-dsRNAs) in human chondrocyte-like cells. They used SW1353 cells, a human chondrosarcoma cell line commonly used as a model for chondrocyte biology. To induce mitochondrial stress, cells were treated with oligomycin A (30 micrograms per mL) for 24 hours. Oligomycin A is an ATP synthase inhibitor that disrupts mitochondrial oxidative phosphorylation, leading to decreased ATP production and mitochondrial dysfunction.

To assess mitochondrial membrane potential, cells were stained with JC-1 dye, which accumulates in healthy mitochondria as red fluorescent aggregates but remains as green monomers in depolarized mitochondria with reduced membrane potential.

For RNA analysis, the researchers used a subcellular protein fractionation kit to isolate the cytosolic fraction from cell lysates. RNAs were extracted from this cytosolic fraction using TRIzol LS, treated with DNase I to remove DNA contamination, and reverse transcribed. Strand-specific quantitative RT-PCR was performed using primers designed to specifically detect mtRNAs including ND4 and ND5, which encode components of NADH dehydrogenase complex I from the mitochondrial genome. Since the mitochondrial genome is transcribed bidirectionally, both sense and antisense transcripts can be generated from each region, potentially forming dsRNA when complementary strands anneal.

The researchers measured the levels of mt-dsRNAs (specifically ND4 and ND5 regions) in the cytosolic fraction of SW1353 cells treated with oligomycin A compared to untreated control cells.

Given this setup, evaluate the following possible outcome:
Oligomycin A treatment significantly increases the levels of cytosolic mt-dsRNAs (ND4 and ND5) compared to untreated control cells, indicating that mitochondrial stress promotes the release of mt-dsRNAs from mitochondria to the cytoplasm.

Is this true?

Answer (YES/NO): YES